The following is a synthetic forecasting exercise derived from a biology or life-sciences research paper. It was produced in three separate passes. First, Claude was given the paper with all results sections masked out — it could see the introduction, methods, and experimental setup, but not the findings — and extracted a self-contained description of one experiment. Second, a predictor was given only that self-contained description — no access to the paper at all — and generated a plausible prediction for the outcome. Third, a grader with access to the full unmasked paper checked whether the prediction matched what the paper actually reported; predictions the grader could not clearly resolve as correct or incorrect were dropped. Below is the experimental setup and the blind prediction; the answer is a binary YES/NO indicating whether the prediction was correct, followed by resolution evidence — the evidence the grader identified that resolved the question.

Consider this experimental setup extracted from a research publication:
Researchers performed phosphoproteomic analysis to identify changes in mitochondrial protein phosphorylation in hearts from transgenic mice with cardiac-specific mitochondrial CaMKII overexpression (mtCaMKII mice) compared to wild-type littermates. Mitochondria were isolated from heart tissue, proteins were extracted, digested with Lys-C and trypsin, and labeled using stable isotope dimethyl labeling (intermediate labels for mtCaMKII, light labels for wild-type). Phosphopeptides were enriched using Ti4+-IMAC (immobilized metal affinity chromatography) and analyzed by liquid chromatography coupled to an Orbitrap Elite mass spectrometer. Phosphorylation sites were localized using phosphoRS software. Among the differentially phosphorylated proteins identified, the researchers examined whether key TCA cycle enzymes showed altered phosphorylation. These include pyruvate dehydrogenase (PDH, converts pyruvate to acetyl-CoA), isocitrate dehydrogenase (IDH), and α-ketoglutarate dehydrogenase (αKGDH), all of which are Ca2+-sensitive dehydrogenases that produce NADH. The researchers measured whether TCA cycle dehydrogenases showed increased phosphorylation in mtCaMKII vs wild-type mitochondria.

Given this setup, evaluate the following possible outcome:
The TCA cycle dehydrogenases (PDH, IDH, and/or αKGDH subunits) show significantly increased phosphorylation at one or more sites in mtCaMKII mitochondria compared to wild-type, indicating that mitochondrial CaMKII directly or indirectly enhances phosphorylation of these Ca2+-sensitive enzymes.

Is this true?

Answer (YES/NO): YES